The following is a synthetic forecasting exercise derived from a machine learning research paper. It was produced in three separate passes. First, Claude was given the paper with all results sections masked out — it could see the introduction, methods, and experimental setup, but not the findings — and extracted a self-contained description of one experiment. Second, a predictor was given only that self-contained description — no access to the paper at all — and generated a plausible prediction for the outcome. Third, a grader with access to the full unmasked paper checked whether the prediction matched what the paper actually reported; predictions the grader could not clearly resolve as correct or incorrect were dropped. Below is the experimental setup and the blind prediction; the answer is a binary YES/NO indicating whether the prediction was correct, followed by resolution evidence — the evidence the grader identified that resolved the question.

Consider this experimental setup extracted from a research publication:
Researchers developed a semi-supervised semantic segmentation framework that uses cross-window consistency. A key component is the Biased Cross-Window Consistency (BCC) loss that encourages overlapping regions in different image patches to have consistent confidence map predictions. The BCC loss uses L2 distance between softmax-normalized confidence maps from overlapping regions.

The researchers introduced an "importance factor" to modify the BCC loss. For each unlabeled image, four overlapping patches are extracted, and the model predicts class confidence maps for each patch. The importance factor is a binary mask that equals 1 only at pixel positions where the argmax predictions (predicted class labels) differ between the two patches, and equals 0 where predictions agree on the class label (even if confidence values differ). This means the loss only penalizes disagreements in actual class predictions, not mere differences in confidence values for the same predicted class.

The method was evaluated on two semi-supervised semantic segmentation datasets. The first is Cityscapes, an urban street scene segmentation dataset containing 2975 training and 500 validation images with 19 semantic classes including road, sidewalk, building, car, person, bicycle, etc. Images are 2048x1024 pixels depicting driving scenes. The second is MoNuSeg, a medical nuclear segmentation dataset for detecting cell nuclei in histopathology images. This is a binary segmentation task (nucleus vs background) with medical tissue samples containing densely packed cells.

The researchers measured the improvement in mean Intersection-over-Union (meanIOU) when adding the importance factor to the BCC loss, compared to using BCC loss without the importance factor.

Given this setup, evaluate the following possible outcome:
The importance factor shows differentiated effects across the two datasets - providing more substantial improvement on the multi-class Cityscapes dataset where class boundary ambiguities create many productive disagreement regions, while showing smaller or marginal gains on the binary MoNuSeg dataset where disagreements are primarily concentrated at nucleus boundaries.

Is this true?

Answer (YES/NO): NO